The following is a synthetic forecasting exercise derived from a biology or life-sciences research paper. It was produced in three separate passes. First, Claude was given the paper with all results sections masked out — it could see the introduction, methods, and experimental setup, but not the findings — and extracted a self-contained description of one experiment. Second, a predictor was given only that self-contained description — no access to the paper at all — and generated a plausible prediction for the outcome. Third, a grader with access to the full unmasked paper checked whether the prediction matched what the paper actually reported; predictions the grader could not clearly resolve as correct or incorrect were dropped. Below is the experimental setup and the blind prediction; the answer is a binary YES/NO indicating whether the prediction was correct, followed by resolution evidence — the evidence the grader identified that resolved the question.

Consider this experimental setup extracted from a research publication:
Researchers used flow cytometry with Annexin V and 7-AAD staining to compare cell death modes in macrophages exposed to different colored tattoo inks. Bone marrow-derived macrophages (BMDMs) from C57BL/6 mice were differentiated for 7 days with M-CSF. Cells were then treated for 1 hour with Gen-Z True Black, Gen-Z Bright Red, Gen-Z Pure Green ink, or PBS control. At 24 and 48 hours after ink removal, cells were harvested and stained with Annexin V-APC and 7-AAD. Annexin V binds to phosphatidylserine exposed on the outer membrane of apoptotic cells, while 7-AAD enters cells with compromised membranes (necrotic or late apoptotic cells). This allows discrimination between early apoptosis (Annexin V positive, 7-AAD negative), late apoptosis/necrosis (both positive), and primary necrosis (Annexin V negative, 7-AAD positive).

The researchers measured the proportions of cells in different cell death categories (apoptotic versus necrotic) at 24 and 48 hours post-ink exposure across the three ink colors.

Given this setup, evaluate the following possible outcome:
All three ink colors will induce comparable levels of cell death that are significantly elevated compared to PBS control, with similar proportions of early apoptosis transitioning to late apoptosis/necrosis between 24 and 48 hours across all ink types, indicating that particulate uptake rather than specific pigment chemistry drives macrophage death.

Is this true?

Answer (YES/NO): NO